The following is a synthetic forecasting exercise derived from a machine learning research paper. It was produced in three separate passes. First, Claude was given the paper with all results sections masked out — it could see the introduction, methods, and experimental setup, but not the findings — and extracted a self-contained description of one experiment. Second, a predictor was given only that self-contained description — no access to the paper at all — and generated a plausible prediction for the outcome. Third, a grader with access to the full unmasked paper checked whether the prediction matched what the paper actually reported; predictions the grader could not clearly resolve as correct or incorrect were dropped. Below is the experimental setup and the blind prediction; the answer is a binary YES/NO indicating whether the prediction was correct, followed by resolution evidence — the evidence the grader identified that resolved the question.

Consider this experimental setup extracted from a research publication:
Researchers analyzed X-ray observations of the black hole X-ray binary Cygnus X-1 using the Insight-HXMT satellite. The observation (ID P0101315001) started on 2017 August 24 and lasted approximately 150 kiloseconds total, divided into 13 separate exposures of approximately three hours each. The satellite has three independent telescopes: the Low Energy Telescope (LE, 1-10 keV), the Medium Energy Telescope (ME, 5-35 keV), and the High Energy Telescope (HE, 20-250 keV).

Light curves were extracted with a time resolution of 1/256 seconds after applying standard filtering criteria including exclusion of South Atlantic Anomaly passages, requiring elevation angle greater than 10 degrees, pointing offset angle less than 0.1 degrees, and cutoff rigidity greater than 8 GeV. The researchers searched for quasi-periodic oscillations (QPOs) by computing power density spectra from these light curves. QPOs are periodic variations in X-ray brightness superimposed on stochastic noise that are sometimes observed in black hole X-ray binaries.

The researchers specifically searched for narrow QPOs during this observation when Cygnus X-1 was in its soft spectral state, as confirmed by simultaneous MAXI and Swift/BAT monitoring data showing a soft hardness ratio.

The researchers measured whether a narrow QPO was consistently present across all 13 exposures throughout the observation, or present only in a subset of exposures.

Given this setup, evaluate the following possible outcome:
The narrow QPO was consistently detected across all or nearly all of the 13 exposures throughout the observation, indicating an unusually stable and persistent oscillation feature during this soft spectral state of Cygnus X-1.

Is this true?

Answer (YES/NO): NO